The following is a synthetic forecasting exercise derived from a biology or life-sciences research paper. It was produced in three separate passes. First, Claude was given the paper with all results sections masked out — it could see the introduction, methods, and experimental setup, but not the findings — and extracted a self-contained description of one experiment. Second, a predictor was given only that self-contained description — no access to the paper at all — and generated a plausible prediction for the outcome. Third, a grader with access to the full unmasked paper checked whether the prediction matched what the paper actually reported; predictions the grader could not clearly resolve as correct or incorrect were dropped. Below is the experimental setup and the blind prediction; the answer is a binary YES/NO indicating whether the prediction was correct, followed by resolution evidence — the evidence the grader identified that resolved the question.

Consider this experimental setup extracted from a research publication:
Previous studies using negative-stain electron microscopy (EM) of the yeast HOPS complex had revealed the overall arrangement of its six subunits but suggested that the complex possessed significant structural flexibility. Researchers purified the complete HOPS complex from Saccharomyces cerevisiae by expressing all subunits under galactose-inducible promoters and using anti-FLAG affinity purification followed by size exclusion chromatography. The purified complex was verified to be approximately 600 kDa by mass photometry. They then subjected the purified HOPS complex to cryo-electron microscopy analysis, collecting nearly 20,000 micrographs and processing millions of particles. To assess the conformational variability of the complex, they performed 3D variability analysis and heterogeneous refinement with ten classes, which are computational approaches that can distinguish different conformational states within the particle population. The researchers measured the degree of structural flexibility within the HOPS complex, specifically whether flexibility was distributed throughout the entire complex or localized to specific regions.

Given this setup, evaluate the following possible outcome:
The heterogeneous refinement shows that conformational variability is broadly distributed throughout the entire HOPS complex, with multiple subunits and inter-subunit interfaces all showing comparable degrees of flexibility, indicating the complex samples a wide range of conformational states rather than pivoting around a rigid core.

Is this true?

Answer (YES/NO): NO